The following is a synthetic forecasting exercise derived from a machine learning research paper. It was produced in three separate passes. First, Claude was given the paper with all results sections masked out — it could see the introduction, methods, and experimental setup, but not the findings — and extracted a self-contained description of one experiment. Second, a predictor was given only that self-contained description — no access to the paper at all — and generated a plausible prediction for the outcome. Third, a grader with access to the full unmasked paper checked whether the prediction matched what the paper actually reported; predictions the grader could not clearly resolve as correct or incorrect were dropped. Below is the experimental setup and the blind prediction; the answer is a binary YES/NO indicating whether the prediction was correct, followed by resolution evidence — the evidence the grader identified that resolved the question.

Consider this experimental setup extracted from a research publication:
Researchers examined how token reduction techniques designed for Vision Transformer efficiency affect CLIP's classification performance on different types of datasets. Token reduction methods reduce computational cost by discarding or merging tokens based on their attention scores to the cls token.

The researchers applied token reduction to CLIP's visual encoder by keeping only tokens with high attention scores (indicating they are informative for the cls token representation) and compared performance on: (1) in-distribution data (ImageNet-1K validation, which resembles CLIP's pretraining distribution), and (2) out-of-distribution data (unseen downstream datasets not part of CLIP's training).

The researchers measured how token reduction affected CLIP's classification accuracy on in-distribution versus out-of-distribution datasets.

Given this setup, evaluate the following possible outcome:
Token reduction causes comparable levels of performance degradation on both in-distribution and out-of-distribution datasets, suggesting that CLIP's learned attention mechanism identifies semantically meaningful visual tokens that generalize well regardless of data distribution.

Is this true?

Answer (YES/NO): NO